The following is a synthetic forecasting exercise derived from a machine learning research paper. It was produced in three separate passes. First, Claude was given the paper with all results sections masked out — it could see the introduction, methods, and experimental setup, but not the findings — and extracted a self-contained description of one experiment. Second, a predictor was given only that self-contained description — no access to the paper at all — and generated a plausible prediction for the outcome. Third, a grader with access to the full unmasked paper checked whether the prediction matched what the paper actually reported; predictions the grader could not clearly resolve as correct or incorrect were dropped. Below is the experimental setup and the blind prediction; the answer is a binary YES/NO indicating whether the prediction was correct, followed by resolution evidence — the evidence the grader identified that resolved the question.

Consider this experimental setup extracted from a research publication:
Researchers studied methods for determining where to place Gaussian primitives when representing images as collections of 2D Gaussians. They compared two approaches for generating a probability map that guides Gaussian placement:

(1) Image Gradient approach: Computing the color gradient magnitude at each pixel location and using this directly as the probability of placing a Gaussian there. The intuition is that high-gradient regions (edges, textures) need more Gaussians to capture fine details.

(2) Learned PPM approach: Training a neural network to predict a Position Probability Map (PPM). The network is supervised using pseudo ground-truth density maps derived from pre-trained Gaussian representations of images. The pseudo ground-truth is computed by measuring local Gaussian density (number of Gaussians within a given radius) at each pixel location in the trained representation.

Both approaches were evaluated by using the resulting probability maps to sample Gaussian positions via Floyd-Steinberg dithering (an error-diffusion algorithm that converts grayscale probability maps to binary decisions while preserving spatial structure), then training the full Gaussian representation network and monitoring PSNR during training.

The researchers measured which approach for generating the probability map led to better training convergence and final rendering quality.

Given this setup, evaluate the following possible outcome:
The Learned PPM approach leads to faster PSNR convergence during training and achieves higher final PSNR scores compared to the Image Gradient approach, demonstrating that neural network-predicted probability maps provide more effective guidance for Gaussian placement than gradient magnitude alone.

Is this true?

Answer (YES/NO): YES